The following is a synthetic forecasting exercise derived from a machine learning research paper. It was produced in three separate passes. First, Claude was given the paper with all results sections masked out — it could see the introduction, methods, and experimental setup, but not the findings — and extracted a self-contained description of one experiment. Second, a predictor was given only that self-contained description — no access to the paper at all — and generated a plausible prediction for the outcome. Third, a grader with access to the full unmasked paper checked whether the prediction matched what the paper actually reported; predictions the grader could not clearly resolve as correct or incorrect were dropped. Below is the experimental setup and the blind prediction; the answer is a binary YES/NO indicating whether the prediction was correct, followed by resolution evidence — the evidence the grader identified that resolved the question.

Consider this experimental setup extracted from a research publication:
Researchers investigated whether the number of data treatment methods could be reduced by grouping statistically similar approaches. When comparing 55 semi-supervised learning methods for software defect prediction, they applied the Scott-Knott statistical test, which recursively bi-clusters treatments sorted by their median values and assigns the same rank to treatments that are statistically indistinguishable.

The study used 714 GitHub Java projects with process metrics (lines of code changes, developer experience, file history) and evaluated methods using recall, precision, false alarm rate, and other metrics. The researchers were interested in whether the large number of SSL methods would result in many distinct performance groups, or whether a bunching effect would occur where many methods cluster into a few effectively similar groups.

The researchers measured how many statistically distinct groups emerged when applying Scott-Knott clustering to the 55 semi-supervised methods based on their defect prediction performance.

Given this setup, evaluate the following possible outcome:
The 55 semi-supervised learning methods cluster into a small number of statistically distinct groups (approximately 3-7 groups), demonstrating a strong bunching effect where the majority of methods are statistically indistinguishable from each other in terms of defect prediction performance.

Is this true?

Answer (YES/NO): YES